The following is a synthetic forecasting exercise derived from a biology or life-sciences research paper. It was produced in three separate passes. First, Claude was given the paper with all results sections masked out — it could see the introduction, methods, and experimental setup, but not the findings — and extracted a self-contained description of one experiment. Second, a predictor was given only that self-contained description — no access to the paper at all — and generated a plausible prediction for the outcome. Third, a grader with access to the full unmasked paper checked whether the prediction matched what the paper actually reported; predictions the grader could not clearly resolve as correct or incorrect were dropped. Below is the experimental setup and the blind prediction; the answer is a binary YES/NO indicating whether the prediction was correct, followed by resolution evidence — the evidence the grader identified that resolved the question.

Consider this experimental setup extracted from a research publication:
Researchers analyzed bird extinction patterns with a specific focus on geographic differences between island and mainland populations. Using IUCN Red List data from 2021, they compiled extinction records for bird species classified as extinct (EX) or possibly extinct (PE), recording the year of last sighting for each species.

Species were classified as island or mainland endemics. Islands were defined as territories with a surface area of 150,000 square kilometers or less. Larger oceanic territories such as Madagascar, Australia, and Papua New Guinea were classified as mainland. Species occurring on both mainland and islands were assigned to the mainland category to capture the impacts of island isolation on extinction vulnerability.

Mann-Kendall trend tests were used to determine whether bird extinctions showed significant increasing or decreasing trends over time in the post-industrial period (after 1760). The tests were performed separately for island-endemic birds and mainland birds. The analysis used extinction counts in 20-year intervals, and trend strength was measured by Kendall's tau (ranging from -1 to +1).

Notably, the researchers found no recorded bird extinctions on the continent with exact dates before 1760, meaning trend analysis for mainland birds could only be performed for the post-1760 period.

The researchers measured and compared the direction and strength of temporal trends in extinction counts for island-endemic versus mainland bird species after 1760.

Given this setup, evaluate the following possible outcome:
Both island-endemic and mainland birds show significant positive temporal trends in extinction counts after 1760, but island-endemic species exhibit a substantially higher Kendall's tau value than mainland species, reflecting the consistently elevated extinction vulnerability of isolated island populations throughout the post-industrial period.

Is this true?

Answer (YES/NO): NO